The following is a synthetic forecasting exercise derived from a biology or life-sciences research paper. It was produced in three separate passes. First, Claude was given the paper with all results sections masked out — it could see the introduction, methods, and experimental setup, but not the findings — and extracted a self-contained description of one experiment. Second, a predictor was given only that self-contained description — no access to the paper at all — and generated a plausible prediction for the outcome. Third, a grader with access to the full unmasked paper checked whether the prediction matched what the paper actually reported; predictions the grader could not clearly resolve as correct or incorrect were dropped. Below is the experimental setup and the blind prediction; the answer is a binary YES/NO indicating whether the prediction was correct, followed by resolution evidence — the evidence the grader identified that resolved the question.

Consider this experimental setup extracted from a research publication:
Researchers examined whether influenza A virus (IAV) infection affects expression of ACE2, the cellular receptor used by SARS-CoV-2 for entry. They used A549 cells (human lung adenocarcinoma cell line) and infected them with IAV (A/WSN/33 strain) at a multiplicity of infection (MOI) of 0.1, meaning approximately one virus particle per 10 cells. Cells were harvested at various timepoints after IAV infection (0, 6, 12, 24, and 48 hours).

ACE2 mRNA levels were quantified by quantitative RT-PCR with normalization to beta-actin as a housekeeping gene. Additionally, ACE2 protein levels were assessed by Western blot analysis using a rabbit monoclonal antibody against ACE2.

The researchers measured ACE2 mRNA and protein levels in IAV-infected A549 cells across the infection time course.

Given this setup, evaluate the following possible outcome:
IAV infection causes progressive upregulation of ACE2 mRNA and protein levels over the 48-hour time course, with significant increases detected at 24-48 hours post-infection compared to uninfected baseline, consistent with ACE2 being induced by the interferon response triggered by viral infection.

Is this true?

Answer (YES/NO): NO